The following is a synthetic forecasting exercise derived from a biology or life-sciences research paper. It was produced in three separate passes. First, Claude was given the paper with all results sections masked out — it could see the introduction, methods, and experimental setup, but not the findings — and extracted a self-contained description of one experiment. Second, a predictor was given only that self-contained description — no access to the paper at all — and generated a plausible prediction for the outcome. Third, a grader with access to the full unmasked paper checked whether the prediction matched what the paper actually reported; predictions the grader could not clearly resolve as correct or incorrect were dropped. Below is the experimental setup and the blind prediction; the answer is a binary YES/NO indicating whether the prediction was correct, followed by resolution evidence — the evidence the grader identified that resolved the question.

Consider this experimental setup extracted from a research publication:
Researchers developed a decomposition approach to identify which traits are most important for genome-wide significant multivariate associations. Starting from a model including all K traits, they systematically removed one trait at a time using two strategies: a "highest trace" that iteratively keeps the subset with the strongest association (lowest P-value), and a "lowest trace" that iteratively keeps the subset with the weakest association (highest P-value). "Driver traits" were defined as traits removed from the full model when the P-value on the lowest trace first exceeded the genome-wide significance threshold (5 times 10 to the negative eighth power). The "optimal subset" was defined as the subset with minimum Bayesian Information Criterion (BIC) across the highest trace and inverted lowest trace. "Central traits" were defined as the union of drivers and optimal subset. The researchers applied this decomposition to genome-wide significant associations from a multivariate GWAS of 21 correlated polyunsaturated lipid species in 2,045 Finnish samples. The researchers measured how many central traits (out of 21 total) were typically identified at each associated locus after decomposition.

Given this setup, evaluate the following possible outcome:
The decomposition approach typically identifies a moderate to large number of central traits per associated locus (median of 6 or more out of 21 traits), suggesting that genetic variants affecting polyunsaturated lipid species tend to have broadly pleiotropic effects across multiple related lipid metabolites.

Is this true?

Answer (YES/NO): NO